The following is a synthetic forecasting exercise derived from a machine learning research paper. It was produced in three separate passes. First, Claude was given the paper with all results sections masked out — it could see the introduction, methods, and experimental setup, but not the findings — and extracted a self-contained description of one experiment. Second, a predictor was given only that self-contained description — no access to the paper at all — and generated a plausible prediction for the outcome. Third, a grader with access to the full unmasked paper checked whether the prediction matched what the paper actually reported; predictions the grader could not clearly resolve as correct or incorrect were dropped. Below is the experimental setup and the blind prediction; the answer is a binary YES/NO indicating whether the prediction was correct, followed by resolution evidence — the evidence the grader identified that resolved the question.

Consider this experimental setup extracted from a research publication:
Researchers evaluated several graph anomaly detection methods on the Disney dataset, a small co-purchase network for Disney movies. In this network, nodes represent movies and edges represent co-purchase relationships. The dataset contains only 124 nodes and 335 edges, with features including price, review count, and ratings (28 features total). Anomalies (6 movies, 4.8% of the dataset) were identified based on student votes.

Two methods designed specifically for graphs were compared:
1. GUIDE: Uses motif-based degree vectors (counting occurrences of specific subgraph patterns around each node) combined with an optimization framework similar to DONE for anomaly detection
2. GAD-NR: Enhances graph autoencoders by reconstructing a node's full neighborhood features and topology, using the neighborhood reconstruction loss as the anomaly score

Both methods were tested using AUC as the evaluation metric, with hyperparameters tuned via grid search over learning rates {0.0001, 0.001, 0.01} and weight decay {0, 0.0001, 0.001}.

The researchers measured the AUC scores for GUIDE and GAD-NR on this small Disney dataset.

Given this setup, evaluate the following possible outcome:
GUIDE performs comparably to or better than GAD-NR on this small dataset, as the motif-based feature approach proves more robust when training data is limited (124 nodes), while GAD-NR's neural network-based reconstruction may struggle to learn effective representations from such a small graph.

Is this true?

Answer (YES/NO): NO